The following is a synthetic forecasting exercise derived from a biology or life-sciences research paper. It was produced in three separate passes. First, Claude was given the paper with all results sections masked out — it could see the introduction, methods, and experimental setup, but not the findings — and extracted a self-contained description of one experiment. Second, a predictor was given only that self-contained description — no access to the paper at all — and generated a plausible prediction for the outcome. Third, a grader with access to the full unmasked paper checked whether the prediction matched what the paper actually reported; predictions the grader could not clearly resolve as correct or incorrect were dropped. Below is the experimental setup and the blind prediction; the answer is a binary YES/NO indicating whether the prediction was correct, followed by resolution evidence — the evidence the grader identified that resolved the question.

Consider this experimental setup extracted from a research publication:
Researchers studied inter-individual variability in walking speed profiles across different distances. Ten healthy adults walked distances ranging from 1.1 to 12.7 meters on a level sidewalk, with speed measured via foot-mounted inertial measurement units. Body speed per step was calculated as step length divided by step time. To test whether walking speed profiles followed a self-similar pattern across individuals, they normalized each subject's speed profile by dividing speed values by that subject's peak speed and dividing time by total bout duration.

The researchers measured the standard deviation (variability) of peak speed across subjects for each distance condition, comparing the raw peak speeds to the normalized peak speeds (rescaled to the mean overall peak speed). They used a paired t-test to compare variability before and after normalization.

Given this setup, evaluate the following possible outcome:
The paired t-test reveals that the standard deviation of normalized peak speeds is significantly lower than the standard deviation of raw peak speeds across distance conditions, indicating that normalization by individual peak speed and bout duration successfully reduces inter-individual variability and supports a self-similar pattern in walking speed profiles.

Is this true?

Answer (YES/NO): YES